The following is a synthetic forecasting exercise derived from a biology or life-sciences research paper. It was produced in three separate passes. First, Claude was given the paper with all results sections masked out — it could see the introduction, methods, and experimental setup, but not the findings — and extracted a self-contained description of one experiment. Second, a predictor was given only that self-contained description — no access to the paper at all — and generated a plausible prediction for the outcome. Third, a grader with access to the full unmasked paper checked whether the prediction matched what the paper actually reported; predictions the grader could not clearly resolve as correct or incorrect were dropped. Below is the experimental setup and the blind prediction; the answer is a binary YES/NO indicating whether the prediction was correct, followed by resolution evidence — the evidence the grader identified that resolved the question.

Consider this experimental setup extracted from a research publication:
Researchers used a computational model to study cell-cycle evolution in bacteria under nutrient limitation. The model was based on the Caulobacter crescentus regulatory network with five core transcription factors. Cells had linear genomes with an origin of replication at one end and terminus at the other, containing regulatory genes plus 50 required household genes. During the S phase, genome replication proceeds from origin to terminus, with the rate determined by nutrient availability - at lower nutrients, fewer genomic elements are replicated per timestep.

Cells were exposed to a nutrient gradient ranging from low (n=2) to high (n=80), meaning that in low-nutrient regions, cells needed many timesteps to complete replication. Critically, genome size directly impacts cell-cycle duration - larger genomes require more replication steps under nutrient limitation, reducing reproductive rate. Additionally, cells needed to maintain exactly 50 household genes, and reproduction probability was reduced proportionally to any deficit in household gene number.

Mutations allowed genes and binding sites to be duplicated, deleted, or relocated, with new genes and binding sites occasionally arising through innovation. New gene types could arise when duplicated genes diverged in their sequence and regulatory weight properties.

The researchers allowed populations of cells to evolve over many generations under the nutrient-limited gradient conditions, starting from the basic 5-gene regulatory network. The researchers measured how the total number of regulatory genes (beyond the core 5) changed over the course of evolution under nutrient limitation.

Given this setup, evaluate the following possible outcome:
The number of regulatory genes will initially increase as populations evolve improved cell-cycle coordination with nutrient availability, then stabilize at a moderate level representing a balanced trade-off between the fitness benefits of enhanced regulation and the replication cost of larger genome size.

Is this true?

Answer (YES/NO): NO